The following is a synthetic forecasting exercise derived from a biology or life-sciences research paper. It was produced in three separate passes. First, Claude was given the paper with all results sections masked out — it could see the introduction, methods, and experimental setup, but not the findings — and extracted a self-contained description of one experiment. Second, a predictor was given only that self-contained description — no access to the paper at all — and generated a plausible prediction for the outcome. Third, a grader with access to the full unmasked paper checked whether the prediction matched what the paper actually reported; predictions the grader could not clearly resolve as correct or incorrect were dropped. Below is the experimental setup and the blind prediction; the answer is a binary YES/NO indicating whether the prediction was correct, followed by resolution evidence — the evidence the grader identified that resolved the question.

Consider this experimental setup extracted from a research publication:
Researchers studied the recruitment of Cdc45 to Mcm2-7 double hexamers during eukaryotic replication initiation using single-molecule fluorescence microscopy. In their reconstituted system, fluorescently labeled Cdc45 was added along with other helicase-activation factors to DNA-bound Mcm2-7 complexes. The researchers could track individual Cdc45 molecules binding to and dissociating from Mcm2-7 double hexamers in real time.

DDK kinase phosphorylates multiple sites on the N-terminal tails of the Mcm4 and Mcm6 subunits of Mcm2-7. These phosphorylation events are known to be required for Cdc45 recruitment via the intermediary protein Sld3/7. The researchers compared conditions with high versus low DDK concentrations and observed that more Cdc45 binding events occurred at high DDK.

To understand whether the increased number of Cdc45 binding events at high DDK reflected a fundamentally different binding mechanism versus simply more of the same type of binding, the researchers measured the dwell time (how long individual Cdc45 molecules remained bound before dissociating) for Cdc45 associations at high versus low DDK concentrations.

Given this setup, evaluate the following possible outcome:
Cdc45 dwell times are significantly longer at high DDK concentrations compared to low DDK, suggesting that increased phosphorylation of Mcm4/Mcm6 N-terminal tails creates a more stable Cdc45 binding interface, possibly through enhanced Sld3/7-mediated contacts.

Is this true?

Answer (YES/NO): NO